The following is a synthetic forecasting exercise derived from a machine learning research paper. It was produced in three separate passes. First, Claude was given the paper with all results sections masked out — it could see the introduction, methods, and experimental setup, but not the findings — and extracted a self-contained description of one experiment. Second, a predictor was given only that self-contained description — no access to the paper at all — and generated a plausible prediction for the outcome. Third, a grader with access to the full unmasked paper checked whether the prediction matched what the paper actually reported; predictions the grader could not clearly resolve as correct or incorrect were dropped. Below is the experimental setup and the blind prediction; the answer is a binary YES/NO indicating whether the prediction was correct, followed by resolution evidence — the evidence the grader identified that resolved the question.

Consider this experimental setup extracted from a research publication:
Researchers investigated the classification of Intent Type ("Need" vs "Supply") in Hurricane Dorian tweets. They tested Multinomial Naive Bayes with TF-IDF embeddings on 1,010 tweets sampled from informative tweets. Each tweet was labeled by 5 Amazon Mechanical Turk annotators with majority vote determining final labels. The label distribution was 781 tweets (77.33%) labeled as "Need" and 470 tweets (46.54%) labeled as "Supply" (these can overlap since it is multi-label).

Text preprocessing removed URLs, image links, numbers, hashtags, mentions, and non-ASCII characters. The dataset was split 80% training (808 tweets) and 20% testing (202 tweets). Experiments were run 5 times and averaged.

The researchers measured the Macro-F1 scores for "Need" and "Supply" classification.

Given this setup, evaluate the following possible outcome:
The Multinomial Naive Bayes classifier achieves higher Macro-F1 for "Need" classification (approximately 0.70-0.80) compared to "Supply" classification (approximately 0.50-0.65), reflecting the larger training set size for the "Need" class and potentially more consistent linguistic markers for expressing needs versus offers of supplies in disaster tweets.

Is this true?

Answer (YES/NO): NO